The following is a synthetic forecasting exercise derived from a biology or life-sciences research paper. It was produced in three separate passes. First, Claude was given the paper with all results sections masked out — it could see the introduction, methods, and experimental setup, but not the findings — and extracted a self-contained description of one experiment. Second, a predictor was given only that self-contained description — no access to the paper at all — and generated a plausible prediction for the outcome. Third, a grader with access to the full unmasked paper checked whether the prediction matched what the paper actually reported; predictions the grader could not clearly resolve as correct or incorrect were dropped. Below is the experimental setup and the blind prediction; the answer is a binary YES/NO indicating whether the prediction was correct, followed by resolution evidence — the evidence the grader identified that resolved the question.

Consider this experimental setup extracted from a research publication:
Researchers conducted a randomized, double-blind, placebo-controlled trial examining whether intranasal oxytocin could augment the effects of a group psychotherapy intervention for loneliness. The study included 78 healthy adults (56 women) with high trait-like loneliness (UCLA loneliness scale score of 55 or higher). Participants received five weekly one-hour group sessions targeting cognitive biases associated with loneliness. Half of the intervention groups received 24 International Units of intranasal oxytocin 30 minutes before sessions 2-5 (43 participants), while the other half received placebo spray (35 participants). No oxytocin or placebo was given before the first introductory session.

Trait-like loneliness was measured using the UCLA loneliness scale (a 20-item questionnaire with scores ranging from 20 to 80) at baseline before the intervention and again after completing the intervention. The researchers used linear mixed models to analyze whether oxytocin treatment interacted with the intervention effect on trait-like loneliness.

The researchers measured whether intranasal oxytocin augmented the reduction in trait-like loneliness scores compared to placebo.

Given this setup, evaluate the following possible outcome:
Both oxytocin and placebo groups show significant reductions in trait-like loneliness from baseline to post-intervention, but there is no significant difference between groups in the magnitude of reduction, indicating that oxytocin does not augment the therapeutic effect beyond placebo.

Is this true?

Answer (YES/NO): YES